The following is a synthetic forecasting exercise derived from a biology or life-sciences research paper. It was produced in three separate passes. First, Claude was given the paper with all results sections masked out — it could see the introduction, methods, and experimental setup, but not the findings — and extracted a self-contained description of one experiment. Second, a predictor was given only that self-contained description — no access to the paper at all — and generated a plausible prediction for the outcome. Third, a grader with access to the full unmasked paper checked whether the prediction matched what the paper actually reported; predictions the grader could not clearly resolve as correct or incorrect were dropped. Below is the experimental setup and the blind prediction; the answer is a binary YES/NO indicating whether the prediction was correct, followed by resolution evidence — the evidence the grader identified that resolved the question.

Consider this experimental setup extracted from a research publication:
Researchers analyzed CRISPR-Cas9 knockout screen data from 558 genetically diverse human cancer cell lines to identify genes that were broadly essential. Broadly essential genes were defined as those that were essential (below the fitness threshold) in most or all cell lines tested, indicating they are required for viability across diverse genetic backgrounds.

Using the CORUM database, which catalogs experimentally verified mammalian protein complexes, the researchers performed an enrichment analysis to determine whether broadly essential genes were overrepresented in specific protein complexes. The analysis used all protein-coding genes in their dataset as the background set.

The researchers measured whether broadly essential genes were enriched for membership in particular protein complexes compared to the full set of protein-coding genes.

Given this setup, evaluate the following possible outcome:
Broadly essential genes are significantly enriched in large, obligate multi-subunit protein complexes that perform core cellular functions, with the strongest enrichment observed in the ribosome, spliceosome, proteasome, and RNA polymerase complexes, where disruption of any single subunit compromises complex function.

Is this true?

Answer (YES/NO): NO